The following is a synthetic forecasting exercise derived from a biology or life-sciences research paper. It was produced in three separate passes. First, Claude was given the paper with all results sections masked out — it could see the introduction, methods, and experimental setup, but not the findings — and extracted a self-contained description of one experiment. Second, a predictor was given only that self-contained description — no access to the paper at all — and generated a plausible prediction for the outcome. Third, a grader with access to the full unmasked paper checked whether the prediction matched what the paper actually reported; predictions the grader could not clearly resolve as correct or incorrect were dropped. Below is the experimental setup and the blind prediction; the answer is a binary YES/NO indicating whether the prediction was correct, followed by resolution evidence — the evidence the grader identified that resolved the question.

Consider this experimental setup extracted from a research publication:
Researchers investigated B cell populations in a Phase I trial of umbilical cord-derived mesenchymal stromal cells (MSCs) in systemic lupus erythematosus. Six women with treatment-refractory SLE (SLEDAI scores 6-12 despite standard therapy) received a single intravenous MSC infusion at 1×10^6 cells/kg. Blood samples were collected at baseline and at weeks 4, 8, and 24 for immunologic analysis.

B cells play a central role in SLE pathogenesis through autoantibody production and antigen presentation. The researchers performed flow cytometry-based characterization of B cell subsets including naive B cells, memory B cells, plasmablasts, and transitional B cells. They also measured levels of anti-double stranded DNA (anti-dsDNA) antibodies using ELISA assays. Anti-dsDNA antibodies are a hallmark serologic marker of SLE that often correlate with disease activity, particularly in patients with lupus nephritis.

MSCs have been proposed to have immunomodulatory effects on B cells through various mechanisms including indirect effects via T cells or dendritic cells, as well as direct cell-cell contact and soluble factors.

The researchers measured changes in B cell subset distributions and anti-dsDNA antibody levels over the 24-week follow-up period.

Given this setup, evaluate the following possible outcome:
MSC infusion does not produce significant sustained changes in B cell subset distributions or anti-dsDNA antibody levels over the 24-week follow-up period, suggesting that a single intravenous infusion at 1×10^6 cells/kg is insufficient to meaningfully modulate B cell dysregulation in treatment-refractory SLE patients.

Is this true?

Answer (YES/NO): NO